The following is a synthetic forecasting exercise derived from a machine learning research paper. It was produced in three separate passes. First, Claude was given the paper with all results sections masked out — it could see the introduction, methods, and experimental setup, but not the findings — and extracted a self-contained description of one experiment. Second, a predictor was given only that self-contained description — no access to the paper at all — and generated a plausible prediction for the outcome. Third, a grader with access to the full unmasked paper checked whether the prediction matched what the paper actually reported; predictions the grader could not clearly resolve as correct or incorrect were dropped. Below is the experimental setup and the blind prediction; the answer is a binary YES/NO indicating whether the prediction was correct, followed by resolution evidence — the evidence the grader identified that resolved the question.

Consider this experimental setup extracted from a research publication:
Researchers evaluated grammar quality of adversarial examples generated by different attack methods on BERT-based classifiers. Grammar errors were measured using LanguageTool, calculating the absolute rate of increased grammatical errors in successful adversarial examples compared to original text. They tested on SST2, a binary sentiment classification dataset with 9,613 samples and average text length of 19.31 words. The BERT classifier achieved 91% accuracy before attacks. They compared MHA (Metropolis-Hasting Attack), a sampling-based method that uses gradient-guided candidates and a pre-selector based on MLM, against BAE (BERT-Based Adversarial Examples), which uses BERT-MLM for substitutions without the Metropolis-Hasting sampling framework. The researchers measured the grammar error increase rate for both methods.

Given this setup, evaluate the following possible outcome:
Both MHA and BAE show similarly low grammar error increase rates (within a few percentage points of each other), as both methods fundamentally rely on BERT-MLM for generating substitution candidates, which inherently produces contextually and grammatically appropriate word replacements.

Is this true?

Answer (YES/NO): NO